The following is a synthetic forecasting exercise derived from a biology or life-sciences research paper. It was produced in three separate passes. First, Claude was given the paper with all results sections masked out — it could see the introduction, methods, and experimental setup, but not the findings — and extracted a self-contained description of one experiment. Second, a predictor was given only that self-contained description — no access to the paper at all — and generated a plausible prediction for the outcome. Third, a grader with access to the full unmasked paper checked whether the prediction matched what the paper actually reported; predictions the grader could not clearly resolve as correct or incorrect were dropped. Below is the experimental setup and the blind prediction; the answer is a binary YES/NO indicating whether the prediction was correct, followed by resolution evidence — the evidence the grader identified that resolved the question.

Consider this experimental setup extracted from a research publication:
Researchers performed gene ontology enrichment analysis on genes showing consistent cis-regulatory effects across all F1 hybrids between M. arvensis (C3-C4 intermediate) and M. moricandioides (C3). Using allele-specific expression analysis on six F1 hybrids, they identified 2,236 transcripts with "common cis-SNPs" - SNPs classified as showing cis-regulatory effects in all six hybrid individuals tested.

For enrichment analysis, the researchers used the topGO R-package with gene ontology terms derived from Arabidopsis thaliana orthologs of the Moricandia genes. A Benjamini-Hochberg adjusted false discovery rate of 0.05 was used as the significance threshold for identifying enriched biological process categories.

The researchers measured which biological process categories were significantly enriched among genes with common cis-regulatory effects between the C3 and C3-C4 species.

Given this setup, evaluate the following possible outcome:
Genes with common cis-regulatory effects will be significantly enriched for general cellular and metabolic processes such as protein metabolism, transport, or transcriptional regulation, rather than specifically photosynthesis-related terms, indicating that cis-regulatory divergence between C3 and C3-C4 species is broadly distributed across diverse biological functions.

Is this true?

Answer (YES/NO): NO